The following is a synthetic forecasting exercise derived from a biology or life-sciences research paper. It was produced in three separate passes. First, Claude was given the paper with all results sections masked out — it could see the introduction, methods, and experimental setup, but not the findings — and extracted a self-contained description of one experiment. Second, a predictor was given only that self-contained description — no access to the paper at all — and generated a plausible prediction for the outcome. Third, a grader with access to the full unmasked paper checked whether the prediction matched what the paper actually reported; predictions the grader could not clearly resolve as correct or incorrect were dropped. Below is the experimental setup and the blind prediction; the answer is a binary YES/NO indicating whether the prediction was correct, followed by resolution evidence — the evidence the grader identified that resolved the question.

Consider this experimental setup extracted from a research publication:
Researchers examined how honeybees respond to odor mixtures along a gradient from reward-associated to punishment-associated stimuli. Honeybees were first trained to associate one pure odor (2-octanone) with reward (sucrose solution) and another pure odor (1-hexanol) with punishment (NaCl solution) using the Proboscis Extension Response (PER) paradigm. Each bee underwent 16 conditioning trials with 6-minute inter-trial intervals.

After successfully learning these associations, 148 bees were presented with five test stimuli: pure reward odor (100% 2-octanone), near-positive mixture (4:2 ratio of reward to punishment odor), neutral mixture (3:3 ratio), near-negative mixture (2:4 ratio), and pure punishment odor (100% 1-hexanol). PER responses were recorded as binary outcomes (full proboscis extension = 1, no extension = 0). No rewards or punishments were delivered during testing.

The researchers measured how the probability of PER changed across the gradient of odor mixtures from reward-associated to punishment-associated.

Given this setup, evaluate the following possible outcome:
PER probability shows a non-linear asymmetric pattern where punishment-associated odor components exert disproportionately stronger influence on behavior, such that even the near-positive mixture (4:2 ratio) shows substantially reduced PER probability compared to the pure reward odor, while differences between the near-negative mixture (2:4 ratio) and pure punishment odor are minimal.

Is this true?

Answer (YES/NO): NO